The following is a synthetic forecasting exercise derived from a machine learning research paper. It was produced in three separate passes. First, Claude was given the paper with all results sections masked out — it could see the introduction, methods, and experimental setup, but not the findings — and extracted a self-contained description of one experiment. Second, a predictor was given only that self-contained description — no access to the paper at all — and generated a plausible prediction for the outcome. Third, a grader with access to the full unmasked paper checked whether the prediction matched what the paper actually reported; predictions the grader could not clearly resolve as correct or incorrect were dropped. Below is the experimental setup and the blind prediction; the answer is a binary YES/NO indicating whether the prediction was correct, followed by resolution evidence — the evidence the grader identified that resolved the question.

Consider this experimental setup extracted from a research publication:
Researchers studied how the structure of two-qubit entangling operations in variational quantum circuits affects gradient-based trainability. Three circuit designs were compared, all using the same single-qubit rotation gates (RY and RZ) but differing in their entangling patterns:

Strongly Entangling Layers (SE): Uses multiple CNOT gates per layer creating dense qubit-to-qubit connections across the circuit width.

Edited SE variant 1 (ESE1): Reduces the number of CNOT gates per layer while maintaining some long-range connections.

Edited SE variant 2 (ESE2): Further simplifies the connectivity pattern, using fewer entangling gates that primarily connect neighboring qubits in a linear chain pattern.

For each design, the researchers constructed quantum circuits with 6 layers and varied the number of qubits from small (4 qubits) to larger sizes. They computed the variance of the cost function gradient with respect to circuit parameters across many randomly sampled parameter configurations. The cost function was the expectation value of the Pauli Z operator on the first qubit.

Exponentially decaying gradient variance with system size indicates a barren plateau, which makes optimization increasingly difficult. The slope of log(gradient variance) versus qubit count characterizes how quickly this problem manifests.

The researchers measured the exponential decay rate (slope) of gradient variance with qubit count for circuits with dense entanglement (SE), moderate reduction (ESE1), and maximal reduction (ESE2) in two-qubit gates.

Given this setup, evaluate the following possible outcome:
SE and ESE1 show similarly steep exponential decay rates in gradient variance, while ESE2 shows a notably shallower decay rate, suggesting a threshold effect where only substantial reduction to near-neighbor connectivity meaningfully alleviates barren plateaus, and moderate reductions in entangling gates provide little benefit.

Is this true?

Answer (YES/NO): YES